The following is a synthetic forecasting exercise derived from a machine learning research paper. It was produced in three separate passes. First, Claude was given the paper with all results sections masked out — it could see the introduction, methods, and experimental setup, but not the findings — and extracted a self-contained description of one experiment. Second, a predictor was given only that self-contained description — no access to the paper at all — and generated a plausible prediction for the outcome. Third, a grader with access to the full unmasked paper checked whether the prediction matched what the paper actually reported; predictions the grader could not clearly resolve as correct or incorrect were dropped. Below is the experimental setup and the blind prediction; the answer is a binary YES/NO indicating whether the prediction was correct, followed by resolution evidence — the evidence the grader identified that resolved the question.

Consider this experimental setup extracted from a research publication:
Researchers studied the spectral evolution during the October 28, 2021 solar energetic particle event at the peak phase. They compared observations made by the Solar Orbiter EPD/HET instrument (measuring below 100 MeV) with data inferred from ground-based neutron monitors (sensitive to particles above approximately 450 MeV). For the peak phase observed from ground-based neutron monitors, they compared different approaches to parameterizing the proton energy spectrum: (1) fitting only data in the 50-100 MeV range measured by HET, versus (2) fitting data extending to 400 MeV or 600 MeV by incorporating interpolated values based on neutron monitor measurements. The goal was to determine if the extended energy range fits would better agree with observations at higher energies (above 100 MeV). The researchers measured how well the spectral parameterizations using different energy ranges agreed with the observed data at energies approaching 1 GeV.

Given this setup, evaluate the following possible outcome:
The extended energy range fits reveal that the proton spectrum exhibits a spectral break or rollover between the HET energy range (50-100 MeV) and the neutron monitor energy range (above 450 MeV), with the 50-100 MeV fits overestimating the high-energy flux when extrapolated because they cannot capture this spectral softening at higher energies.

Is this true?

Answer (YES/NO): YES